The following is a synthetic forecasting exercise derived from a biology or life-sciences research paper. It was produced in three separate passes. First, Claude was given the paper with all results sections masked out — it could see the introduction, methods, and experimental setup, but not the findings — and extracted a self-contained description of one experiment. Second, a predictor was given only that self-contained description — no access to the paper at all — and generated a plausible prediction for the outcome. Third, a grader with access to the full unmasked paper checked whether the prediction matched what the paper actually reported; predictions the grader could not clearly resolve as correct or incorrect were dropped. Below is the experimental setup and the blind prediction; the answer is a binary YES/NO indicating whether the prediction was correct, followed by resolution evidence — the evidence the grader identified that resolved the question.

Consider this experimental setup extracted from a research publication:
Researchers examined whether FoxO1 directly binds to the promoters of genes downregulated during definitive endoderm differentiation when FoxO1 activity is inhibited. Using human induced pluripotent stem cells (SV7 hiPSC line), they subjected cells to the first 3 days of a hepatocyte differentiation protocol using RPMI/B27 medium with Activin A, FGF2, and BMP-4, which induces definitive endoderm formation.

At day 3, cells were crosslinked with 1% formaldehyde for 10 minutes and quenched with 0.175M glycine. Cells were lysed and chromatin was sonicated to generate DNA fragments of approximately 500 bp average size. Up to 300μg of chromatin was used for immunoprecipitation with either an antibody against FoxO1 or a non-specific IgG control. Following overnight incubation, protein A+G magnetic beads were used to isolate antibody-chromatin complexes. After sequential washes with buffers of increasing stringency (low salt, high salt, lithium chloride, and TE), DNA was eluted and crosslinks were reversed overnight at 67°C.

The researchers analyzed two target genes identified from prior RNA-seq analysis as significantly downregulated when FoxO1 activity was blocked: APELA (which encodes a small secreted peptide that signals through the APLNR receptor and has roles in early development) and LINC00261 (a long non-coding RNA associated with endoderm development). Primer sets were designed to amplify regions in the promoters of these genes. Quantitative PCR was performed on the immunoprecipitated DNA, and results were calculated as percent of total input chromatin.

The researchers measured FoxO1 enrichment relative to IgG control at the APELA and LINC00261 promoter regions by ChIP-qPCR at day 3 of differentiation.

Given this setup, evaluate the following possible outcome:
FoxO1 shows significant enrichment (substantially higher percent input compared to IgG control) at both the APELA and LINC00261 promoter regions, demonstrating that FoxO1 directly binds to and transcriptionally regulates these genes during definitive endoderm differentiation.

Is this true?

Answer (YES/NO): YES